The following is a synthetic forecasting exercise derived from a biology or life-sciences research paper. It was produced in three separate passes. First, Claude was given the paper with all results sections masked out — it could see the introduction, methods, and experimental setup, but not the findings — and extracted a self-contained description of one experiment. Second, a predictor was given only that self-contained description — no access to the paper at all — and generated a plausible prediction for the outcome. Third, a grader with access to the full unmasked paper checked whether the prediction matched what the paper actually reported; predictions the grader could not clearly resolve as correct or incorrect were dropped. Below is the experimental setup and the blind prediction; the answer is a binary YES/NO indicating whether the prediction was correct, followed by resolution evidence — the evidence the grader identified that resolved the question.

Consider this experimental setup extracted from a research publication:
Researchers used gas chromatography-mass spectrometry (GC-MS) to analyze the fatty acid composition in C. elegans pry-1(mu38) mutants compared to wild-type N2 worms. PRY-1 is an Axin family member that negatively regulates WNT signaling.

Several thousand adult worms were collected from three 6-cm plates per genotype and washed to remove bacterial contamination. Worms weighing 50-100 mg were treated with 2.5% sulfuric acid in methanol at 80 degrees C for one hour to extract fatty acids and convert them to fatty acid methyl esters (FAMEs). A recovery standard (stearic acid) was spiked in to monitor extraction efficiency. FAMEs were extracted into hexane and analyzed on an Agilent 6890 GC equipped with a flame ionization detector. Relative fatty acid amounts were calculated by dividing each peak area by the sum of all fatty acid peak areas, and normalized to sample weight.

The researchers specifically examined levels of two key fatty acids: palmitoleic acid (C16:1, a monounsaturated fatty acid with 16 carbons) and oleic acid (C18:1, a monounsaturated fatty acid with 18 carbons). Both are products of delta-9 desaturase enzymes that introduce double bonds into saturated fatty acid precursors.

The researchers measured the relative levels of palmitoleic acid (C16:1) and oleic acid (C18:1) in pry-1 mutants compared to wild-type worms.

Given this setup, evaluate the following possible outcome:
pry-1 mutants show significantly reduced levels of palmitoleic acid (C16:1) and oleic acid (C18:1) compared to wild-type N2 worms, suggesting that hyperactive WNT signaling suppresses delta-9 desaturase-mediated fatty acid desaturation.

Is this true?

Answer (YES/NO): YES